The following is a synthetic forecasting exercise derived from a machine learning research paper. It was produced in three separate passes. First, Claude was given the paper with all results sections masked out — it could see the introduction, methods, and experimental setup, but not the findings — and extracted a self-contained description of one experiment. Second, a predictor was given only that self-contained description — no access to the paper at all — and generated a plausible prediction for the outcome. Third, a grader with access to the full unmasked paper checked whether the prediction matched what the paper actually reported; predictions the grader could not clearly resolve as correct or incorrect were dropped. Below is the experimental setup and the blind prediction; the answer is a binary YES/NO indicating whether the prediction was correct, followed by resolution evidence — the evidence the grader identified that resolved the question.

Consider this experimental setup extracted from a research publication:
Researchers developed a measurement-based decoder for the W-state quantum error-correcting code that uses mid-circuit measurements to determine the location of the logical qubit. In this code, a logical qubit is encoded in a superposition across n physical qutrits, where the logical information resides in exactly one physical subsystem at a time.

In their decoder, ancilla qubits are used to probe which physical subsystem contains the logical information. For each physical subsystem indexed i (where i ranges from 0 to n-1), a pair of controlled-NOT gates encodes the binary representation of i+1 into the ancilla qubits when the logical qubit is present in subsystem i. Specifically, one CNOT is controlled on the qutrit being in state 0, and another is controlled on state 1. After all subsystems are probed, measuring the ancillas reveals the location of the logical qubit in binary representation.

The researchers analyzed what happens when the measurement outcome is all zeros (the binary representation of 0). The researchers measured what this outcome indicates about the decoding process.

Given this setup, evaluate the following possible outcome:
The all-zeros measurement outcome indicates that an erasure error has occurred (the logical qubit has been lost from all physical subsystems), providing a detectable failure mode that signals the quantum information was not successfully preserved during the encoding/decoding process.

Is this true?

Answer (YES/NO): NO